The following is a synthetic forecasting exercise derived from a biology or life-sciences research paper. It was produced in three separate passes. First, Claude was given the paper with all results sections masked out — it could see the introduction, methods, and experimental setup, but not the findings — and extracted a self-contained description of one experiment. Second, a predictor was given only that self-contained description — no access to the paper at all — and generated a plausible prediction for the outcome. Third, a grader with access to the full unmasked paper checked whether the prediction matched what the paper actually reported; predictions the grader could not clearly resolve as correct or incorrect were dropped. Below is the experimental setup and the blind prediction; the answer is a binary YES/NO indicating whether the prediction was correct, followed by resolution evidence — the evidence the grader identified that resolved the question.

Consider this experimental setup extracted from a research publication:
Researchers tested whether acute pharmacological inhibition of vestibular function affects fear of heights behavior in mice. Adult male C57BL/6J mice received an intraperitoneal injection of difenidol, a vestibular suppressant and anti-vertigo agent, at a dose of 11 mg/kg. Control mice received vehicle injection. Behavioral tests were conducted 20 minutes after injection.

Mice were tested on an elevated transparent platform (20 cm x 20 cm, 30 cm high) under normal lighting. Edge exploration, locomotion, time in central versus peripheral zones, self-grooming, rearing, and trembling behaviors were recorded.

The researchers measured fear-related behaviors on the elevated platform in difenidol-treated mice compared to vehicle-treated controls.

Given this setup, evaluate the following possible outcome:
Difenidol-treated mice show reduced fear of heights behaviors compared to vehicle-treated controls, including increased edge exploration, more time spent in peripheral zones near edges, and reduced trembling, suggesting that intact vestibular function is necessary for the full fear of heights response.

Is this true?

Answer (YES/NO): NO